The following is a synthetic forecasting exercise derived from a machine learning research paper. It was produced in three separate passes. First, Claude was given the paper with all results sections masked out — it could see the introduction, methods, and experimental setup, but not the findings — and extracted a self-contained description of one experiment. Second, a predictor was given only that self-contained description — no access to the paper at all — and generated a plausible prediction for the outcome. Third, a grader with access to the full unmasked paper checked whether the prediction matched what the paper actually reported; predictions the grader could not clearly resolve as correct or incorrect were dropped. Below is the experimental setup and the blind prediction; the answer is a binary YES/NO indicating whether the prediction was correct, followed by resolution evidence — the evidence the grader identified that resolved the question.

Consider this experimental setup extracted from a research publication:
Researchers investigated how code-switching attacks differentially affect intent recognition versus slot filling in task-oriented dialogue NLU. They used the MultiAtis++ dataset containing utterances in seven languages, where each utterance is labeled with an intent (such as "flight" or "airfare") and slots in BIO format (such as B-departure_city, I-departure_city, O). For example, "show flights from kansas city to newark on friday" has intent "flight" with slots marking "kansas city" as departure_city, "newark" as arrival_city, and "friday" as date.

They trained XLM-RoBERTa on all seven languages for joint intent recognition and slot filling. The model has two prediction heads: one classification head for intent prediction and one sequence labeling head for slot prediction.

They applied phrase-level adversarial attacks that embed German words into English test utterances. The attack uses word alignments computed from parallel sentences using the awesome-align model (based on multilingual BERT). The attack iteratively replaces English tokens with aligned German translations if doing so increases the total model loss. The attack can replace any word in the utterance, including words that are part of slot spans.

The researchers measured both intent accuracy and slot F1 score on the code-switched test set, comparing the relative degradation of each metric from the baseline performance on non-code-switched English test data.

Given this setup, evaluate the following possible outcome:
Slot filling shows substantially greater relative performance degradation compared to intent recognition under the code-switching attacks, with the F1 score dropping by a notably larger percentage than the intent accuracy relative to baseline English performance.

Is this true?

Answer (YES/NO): YES